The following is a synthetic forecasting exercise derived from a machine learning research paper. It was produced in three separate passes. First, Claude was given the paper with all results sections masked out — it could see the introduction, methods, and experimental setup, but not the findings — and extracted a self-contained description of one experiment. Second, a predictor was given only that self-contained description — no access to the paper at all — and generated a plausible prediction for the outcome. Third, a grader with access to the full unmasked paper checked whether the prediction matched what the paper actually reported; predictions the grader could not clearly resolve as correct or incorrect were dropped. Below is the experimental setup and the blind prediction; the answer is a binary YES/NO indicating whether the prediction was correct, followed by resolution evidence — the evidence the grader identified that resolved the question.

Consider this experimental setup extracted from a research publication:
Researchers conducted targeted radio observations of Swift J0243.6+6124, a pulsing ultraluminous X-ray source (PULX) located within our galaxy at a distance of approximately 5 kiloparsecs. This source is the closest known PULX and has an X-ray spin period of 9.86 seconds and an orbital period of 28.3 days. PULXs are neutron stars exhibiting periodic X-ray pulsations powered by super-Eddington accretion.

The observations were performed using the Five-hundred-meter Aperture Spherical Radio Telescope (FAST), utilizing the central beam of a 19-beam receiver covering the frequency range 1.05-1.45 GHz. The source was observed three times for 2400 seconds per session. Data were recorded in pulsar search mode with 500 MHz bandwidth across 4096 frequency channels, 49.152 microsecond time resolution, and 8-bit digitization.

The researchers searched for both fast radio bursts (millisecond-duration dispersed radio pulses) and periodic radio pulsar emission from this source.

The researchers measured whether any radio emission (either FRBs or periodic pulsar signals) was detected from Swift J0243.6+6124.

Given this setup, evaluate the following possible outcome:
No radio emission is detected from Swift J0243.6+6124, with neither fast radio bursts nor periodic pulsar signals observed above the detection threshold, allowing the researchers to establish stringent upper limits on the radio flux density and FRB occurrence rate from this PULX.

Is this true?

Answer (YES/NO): YES